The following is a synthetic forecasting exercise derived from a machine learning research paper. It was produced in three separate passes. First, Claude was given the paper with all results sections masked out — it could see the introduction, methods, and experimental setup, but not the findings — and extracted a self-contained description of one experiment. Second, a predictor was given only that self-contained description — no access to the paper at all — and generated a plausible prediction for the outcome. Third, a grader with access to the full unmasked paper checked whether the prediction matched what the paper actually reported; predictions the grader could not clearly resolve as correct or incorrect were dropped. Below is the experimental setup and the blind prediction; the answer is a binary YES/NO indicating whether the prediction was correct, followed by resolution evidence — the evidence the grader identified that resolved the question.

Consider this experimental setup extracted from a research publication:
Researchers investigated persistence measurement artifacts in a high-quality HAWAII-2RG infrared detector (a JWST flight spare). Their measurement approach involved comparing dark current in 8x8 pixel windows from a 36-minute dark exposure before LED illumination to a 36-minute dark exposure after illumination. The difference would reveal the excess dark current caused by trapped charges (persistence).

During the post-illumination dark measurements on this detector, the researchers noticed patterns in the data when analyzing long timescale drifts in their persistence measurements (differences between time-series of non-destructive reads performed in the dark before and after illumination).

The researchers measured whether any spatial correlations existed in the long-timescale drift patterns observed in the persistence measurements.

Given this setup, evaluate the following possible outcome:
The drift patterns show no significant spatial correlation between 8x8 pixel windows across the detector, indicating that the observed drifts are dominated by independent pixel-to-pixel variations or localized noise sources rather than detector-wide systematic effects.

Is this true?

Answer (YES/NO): NO